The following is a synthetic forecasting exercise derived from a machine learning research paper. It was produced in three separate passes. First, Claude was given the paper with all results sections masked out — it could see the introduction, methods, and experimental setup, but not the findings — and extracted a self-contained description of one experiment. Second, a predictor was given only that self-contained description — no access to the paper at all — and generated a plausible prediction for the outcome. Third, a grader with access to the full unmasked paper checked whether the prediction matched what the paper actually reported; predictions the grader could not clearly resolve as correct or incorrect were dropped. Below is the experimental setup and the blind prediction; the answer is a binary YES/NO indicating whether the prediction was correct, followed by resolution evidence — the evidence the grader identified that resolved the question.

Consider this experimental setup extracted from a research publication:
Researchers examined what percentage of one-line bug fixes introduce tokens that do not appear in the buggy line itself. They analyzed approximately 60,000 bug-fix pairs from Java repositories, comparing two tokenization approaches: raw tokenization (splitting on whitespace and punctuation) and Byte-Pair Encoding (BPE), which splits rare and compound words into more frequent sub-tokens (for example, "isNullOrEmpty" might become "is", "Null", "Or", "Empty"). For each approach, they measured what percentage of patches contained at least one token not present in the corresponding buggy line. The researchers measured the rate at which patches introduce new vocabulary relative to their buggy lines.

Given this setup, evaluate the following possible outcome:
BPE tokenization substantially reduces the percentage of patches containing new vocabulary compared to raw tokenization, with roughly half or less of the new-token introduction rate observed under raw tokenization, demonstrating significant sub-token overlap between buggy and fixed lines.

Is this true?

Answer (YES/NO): NO